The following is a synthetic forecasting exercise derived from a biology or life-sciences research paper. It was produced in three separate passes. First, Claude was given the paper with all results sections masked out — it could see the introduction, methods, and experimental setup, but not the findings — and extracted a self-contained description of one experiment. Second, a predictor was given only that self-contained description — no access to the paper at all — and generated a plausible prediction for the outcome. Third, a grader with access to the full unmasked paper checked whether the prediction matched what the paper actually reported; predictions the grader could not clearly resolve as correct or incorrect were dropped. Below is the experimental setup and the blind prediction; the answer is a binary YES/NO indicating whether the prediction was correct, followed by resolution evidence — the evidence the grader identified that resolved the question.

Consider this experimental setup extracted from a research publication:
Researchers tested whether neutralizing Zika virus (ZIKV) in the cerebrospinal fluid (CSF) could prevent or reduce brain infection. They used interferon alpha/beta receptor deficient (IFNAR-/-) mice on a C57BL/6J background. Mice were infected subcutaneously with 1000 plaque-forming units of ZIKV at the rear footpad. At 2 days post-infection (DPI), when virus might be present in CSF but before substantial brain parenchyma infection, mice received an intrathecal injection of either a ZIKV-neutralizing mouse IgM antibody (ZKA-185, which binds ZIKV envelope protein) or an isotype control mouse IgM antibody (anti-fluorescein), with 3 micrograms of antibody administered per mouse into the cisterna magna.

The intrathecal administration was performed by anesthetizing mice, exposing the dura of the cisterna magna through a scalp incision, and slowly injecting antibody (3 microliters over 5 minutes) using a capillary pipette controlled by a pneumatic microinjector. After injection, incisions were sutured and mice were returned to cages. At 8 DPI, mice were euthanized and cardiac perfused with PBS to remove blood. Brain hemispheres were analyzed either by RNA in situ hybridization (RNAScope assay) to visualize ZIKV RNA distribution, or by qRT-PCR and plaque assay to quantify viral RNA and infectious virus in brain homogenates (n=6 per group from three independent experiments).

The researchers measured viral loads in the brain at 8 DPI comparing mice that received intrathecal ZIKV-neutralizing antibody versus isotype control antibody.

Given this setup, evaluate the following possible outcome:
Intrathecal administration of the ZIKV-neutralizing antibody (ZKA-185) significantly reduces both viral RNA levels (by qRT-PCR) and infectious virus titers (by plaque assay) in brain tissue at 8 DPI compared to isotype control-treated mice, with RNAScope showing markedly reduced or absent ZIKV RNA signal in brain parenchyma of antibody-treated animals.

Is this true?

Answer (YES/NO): YES